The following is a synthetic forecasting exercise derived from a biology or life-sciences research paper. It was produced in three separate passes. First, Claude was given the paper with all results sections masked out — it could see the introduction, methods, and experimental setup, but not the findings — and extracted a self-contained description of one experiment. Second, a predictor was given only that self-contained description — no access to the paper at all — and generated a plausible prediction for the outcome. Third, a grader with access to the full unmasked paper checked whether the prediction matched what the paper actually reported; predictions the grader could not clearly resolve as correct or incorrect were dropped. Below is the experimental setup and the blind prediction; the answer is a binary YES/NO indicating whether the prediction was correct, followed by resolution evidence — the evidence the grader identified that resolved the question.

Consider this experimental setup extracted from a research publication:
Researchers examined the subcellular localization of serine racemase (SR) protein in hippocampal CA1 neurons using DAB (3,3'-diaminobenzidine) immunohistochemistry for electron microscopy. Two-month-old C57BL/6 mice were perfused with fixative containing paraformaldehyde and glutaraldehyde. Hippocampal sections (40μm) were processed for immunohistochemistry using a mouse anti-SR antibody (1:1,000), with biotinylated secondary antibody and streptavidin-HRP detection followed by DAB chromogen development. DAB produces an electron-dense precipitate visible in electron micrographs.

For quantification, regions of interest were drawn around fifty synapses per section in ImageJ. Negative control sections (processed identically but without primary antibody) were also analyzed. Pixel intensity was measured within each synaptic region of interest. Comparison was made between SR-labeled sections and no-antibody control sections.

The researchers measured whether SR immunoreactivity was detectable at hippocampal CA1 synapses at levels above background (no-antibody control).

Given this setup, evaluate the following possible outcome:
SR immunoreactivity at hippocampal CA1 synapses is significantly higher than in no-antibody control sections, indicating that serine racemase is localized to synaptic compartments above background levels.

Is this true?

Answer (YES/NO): YES